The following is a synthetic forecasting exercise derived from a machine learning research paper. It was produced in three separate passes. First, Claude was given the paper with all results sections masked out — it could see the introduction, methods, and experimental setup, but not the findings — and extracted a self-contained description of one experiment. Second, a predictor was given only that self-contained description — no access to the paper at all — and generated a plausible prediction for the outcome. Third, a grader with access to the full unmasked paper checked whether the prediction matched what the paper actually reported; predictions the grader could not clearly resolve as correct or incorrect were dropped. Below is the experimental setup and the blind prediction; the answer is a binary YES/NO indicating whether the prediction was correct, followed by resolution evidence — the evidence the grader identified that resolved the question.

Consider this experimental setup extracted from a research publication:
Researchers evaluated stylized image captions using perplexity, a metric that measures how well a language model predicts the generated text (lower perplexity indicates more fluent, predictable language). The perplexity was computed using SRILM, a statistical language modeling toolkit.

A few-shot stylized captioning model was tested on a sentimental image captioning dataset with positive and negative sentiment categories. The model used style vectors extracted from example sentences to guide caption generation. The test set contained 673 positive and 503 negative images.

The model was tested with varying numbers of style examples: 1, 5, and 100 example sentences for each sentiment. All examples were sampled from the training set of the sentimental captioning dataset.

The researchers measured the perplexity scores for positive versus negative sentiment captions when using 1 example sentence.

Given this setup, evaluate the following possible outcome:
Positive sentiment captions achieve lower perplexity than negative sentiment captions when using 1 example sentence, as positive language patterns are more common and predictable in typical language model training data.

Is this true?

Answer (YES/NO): NO